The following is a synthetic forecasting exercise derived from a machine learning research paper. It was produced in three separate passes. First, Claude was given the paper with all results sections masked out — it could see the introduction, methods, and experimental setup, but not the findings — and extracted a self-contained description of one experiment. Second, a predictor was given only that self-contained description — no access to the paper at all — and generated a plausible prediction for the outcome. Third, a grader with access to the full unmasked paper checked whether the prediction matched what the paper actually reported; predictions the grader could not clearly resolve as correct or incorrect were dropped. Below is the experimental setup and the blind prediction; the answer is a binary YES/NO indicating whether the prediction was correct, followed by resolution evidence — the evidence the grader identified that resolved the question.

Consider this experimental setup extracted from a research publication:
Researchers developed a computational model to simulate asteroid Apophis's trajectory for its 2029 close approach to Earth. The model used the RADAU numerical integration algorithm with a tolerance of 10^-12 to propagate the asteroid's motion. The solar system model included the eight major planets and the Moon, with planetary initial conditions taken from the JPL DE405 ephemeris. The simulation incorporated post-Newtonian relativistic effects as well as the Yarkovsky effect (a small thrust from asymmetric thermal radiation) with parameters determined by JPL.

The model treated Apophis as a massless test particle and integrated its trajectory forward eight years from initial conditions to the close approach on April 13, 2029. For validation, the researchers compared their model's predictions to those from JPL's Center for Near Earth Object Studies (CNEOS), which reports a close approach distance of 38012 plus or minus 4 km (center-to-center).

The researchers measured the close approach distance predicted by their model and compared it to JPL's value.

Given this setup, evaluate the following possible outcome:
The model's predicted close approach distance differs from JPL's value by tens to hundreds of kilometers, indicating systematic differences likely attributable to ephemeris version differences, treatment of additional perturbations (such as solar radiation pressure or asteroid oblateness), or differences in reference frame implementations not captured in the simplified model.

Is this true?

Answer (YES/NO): YES